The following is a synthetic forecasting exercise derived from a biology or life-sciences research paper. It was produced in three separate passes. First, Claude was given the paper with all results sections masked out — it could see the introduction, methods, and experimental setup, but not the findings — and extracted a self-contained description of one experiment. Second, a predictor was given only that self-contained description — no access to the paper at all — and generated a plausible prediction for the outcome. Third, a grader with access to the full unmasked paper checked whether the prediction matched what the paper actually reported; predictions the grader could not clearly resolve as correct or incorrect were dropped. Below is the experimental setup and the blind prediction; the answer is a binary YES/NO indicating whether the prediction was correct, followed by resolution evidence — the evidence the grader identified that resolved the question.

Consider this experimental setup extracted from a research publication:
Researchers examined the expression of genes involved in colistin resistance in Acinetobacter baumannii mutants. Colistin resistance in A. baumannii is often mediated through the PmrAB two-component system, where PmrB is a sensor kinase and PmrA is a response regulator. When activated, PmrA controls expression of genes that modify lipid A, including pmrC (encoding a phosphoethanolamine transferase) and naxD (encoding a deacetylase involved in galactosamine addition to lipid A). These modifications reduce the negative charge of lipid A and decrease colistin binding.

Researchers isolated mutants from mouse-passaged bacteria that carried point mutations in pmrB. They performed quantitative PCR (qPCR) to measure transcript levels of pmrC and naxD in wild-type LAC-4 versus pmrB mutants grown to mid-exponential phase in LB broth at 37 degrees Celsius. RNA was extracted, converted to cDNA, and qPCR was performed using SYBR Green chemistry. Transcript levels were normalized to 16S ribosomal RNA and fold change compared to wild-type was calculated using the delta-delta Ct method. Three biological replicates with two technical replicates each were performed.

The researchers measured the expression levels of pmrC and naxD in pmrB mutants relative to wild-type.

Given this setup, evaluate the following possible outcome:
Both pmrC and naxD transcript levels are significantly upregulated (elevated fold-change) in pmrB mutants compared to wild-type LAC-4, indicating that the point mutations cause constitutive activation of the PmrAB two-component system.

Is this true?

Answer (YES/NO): YES